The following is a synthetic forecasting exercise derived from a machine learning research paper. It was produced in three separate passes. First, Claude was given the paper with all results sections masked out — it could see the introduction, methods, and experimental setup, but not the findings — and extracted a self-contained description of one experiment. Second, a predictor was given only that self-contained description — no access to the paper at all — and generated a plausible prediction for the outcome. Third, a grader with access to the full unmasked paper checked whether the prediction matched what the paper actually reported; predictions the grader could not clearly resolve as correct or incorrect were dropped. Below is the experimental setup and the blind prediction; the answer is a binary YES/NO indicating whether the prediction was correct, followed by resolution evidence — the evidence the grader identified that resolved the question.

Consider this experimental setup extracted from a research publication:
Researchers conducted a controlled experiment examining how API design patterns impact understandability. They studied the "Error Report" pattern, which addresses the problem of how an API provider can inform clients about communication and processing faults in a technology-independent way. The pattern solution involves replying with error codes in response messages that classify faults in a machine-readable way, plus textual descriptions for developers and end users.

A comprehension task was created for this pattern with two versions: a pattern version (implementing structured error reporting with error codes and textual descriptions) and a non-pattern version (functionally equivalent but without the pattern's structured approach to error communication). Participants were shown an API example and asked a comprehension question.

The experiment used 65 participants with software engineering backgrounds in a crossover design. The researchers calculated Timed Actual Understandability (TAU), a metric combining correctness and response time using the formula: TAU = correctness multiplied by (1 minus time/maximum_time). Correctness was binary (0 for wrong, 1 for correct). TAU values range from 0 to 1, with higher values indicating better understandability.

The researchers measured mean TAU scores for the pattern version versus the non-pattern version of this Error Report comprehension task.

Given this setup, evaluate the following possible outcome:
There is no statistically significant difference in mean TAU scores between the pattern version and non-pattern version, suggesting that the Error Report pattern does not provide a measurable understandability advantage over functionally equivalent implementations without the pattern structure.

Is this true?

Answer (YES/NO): NO